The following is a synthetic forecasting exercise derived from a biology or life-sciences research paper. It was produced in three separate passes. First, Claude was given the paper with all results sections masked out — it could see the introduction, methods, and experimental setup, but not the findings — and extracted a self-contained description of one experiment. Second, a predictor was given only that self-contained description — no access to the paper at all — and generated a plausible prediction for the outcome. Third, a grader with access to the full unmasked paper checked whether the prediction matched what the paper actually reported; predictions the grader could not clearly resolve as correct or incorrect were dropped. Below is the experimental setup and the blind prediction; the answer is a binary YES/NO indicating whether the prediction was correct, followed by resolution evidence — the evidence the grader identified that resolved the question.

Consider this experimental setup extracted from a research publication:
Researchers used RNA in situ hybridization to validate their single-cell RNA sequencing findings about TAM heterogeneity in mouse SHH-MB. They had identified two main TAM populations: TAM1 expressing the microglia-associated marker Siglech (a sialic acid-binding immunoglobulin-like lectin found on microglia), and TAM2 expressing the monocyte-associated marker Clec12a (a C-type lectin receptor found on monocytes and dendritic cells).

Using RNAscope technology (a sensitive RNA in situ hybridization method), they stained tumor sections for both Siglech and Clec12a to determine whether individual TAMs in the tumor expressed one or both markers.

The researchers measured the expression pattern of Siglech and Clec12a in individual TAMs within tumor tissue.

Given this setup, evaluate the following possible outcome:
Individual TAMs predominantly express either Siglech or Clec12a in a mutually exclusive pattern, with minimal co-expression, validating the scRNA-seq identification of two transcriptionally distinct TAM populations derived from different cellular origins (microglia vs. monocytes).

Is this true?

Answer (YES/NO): YES